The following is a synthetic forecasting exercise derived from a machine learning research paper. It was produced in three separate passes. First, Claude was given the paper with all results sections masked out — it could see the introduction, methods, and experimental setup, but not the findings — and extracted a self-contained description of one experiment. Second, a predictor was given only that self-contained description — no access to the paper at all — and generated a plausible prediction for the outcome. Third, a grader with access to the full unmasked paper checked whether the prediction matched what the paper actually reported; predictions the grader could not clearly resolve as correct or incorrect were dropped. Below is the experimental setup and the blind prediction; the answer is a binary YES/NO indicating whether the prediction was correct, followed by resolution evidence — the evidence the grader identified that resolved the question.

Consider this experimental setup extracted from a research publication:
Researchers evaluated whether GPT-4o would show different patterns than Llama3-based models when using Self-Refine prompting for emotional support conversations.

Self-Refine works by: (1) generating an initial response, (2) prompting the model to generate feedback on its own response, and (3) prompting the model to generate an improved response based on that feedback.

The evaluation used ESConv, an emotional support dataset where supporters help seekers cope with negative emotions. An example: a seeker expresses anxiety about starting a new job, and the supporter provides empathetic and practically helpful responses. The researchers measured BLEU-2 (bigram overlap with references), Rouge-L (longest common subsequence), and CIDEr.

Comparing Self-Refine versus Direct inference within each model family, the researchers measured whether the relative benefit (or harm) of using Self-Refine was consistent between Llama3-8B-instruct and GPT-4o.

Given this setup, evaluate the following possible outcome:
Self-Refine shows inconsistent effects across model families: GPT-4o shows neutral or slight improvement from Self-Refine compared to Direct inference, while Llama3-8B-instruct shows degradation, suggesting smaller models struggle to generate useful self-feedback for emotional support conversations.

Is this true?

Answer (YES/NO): NO